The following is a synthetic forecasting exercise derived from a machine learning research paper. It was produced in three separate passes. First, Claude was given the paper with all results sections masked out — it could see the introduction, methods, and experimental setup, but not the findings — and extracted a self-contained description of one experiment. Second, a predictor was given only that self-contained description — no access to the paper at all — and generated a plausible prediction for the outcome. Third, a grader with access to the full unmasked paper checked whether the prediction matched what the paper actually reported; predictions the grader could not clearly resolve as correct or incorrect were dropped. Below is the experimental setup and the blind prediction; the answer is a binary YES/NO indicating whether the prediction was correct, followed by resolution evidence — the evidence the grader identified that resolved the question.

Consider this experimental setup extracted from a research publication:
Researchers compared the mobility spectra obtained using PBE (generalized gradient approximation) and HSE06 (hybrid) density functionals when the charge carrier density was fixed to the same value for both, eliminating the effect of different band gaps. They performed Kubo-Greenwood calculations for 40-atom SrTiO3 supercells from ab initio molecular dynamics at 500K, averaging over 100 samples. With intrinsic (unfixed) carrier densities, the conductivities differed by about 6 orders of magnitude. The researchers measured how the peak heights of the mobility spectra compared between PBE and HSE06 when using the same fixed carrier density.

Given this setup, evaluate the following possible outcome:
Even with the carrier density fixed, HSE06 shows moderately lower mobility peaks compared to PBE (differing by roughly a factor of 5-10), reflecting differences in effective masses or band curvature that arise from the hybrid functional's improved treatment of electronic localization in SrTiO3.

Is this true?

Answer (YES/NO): NO